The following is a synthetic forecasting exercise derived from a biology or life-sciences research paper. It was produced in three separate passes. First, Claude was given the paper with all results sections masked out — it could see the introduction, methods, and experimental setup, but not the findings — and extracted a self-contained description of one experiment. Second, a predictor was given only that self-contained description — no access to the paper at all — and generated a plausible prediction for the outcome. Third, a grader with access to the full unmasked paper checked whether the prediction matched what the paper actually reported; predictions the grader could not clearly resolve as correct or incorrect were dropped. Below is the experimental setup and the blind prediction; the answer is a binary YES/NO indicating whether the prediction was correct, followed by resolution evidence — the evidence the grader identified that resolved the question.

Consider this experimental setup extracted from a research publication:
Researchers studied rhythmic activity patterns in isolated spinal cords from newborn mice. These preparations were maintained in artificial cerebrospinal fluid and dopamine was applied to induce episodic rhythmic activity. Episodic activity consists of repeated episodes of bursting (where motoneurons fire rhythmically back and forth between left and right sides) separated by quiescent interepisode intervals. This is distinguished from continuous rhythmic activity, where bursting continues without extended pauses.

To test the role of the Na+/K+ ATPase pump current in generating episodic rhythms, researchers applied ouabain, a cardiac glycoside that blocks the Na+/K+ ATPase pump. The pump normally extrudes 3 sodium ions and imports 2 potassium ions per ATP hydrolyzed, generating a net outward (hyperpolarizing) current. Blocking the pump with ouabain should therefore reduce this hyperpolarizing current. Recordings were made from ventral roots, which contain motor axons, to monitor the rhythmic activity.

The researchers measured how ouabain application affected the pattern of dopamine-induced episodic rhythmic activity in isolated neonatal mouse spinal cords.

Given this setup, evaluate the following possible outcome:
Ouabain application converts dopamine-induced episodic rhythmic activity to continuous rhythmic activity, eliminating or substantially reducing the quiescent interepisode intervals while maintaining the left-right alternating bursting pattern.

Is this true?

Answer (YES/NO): YES